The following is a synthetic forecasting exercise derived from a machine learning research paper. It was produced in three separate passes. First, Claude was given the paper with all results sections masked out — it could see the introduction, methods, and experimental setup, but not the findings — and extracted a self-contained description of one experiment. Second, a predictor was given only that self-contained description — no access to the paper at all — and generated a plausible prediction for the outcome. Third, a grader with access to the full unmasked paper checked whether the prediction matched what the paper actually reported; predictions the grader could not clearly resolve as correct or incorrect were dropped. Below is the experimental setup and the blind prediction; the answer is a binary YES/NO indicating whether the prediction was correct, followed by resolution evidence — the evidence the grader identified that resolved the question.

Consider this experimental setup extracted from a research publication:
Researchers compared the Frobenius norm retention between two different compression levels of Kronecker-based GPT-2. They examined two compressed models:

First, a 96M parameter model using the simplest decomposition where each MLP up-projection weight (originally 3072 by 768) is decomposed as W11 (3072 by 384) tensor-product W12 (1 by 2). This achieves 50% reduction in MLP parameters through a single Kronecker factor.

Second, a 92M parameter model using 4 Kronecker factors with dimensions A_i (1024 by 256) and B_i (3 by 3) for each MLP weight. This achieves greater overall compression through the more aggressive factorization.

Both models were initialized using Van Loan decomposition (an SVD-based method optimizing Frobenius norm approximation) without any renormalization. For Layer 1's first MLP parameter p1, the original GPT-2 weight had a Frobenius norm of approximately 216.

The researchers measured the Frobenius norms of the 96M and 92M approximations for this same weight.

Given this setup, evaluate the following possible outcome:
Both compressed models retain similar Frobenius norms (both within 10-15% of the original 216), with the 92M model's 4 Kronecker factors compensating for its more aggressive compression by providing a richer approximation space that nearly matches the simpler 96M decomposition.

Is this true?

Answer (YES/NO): NO